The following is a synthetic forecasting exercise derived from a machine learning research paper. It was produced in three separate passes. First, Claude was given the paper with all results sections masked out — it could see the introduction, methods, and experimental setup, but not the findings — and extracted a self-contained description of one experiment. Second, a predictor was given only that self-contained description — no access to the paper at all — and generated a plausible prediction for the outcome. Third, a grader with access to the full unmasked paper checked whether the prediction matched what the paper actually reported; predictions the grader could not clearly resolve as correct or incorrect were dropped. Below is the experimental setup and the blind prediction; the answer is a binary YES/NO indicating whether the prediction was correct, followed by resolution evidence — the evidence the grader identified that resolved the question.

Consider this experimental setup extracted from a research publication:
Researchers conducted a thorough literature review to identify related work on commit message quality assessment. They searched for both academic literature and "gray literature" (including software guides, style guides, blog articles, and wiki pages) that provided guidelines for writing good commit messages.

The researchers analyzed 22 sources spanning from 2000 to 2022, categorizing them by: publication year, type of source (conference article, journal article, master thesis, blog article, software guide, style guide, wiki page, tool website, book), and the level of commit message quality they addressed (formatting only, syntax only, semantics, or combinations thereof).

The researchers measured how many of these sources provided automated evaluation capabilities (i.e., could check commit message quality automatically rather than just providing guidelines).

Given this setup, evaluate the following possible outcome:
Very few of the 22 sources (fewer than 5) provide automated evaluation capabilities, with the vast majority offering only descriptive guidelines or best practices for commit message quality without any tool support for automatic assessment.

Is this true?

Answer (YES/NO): NO